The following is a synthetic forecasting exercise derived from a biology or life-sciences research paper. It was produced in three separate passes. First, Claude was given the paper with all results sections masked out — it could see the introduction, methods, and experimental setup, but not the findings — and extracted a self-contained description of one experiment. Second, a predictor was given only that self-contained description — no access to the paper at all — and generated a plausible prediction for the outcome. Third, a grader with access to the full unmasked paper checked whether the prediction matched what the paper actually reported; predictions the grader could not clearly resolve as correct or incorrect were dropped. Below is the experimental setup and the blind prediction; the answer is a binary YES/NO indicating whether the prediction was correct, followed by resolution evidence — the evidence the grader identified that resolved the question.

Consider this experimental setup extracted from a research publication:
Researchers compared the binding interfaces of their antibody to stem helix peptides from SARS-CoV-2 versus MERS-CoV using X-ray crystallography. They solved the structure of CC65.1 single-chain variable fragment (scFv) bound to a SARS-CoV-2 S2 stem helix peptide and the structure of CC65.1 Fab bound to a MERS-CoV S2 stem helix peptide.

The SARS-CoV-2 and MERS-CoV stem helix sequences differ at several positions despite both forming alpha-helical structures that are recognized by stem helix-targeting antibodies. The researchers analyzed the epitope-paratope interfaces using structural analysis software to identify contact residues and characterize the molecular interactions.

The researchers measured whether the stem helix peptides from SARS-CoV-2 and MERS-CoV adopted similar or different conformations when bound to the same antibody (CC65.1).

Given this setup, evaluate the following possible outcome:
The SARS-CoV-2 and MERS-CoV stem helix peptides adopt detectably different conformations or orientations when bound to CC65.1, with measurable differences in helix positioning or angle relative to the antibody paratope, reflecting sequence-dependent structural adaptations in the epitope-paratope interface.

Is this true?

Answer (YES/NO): NO